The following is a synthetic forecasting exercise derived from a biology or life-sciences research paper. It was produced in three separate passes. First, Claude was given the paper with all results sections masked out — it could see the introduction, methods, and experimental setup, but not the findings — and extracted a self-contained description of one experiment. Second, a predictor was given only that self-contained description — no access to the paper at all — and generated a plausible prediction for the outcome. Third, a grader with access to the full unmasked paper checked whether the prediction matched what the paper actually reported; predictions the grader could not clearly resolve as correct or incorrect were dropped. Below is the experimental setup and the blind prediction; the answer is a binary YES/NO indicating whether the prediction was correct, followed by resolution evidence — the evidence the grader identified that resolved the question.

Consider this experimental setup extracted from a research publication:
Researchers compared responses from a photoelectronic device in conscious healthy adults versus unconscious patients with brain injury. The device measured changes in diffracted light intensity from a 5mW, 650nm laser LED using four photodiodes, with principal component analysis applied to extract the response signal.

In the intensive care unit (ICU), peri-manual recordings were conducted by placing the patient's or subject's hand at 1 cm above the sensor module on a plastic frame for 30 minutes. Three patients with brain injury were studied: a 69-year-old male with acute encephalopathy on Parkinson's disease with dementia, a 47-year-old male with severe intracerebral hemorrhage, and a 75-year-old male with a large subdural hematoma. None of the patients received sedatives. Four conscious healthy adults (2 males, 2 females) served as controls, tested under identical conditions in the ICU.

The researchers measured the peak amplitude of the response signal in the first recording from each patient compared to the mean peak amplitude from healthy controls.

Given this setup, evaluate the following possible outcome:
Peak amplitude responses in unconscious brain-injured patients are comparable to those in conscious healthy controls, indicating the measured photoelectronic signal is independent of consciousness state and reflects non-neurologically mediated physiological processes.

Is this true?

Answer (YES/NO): NO